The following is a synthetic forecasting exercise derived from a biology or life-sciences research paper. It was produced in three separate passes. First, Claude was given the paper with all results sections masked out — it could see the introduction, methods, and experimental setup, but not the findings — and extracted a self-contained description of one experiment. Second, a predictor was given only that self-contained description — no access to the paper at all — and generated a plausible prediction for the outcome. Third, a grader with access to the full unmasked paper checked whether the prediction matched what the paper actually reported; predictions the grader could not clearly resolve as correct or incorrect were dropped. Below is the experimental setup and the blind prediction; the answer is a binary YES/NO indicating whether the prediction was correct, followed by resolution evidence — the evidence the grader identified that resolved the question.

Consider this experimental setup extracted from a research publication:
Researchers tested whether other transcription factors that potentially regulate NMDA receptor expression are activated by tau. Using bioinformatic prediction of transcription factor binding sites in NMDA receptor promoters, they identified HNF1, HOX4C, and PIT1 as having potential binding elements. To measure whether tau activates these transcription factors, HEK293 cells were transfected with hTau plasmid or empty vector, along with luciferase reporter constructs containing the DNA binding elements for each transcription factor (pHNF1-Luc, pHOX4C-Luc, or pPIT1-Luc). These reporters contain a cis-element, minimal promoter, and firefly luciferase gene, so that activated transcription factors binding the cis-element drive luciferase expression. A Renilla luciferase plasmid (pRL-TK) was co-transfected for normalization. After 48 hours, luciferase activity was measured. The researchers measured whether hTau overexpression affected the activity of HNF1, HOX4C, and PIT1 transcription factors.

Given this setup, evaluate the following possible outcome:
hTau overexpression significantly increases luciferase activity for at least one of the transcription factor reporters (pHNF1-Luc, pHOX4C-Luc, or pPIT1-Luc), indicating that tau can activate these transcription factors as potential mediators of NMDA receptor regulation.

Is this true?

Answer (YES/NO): NO